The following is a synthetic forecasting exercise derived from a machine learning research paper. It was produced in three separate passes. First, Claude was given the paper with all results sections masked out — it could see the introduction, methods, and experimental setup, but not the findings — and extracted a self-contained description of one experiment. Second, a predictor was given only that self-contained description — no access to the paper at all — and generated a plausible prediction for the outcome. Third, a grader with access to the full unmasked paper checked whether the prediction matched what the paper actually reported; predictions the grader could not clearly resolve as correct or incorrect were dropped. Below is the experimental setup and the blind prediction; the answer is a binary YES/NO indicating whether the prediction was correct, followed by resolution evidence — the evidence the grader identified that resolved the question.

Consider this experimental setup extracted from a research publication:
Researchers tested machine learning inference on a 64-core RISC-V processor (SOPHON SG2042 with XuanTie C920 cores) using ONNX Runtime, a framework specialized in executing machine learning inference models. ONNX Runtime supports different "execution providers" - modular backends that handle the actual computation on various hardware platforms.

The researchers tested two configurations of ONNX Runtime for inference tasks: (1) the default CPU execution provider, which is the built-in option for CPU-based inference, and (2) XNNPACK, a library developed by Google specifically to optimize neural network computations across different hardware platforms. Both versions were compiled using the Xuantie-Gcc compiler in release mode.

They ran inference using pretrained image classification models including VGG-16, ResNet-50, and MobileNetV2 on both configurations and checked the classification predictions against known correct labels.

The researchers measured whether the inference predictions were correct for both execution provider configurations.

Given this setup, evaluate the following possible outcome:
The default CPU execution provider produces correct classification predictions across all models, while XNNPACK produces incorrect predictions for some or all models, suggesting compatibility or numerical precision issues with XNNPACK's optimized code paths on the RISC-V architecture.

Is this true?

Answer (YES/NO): NO